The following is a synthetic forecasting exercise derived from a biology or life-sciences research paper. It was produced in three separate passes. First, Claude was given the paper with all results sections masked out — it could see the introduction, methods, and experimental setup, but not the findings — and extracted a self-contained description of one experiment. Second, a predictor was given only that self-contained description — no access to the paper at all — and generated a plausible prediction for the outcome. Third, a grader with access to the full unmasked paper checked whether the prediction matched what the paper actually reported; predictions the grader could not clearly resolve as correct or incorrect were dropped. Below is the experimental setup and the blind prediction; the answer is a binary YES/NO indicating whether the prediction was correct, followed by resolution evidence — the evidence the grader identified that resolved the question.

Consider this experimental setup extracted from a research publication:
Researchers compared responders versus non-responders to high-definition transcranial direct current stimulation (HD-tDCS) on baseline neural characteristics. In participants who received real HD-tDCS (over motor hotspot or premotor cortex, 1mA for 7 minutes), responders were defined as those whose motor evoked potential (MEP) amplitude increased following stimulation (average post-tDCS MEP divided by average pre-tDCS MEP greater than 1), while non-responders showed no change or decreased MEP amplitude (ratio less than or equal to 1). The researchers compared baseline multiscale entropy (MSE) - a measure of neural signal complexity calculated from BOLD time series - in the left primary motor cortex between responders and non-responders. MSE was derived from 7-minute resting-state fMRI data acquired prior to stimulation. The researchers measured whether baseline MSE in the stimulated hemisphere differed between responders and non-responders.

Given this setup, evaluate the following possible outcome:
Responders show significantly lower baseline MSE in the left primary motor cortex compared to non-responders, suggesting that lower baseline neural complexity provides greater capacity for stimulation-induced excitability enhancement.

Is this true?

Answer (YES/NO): NO